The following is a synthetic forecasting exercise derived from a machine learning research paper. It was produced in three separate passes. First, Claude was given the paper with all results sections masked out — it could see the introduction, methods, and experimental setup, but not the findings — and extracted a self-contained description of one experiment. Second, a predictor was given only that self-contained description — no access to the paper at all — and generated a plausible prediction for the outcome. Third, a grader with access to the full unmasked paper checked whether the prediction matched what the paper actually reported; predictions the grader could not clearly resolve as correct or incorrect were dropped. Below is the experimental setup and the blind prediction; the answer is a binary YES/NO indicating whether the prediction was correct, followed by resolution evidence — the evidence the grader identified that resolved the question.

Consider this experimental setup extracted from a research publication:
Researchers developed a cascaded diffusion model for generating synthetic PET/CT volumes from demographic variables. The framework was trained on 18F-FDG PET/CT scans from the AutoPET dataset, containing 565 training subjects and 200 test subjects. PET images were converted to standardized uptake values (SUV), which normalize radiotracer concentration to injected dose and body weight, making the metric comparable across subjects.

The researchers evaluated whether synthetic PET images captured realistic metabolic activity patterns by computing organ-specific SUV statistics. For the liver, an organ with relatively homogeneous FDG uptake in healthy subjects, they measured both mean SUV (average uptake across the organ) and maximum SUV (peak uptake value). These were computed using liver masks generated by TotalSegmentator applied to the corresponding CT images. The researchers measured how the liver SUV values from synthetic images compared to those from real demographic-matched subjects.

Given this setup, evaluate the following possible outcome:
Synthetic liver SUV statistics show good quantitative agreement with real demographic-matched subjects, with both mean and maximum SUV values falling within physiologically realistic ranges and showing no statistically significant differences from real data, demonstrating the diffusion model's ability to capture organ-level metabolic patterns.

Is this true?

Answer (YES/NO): YES